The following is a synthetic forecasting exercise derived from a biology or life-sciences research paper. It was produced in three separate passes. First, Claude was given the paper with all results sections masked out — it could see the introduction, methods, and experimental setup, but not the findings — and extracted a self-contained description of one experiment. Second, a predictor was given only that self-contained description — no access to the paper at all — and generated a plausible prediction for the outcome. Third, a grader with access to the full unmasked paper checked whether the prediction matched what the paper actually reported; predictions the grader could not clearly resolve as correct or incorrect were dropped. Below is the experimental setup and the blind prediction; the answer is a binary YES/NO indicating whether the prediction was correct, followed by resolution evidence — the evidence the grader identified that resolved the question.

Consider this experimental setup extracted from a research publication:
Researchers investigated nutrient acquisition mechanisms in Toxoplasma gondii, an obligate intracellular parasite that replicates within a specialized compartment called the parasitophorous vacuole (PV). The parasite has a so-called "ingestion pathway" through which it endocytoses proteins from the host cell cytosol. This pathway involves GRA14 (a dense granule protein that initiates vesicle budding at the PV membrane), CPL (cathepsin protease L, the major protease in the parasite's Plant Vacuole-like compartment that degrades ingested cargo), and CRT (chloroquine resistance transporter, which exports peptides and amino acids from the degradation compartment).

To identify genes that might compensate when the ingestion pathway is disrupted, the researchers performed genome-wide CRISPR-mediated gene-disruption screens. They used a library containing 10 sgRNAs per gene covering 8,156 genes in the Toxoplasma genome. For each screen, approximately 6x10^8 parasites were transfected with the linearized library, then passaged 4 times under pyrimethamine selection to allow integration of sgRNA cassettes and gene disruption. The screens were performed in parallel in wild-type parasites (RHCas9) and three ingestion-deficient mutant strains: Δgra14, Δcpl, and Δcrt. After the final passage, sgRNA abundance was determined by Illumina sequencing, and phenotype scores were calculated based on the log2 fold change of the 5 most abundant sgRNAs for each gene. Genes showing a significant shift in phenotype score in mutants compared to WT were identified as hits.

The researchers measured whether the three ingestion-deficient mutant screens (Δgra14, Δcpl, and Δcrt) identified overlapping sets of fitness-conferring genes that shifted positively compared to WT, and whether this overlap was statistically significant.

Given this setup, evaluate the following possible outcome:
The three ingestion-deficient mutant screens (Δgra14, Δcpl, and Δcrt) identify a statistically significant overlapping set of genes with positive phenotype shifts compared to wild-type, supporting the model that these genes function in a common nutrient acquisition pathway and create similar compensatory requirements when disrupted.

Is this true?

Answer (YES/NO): YES